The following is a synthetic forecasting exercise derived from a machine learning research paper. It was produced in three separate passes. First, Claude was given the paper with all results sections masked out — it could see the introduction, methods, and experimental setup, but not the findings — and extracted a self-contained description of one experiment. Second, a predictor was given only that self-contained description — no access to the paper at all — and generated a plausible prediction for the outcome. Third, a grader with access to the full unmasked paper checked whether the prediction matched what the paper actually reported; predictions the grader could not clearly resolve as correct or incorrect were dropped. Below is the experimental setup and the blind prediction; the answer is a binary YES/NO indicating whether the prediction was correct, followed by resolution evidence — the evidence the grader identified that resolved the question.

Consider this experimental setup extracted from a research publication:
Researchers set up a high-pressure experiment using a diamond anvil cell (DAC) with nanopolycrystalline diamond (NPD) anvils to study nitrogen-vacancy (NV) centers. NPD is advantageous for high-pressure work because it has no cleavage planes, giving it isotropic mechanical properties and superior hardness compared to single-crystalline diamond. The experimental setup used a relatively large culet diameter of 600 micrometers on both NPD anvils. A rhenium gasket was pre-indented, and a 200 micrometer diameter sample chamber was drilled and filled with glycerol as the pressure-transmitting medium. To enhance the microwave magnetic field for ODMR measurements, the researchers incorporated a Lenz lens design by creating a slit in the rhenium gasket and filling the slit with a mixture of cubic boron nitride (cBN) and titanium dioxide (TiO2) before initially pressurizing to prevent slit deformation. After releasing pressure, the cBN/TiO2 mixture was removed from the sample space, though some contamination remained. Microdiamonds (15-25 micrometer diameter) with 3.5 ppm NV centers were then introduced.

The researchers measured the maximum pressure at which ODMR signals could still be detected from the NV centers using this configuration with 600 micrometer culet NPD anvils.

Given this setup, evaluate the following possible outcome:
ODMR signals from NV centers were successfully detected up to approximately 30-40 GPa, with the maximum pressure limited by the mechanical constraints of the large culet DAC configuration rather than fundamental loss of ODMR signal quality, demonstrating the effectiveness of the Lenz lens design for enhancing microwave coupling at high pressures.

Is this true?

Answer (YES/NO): NO